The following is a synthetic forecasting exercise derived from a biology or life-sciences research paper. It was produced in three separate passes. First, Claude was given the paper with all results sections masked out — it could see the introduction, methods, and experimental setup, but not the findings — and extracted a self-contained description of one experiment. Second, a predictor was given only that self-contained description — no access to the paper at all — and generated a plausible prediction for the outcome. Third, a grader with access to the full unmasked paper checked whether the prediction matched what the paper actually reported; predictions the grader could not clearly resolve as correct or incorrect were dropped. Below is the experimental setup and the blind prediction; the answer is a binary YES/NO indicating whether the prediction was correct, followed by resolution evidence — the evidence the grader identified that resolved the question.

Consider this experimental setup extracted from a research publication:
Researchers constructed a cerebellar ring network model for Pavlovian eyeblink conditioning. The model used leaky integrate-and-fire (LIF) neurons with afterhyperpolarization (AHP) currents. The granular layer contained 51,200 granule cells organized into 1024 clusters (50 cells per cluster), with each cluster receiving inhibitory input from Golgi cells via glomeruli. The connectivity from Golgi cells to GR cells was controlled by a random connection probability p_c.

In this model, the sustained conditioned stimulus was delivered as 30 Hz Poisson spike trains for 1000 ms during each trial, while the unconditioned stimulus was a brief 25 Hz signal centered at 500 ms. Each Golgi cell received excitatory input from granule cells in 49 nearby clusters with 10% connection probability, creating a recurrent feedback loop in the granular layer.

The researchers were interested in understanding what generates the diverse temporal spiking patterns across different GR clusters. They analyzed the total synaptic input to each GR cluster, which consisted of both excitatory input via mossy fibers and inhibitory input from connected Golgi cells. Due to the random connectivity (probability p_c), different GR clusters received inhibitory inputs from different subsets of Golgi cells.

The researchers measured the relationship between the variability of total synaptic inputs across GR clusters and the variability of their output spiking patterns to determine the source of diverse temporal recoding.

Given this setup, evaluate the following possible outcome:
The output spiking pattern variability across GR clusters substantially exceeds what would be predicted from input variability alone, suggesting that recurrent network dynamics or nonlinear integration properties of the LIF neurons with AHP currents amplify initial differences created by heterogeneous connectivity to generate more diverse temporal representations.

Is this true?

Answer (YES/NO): NO